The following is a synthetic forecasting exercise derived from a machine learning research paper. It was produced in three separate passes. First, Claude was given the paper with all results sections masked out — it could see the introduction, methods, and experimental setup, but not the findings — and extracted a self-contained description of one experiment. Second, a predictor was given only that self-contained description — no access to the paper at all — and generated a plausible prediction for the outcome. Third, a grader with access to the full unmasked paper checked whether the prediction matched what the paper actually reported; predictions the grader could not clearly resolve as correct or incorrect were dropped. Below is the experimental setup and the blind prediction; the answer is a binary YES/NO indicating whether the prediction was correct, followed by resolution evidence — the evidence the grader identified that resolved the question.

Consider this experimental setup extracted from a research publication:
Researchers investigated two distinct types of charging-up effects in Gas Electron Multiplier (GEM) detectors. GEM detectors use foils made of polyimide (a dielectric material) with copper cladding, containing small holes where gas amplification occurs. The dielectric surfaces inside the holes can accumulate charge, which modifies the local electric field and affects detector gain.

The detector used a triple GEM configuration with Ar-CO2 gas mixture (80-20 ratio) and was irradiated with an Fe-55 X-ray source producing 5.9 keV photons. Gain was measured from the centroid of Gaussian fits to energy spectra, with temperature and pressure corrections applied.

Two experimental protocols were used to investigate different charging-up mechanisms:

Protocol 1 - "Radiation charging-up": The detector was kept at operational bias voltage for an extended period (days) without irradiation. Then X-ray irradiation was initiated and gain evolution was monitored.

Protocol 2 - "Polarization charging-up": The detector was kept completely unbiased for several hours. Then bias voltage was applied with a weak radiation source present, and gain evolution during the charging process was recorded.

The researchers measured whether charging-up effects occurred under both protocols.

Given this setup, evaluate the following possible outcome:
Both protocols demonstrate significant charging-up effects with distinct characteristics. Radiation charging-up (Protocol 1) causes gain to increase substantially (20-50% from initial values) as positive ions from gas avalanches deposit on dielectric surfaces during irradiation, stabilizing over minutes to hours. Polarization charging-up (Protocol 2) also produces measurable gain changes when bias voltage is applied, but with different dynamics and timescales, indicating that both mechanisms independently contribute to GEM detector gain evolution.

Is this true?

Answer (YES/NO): NO